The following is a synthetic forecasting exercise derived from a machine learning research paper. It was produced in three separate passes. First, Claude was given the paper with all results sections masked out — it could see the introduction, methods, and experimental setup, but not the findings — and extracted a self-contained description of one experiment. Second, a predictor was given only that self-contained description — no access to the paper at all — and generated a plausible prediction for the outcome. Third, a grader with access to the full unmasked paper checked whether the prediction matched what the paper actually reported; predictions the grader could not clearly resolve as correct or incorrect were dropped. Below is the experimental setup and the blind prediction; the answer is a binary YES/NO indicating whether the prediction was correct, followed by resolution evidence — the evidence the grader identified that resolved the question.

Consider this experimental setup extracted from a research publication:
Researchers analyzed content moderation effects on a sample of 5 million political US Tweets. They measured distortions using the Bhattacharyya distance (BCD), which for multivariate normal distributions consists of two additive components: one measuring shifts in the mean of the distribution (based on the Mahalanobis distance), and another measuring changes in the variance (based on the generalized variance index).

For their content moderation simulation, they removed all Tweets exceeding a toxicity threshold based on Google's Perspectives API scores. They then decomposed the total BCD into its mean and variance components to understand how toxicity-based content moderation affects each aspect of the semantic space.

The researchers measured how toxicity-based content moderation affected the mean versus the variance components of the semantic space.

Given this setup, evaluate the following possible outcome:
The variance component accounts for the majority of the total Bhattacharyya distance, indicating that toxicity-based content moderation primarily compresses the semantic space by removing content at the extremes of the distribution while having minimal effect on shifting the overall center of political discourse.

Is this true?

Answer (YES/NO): YES